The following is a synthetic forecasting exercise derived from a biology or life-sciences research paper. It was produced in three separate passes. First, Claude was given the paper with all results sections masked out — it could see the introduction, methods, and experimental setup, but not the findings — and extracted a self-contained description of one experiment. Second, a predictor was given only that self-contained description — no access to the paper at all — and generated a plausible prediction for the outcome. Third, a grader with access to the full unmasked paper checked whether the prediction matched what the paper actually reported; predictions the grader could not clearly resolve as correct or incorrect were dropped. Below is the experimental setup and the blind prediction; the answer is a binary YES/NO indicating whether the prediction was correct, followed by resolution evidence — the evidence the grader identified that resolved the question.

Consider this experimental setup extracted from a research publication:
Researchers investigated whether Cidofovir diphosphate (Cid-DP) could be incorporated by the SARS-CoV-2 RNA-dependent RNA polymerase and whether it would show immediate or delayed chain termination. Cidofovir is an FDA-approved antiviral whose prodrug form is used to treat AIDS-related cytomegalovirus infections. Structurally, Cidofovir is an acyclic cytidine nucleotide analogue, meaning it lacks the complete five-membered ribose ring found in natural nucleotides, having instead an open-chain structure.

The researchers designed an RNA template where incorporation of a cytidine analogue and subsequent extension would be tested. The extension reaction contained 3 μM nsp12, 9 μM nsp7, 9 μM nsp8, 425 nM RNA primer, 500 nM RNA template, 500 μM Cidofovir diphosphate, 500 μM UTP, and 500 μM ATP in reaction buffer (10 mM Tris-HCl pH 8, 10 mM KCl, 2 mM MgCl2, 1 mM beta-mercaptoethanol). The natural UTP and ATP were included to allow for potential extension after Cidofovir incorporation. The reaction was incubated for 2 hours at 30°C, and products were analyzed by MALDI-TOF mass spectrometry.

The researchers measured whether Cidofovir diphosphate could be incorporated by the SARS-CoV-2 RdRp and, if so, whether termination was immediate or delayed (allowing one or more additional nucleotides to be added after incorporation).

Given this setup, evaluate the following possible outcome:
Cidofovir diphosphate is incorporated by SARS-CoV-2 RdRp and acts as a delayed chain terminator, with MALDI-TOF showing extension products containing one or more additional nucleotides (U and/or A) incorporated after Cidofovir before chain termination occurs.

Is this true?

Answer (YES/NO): YES